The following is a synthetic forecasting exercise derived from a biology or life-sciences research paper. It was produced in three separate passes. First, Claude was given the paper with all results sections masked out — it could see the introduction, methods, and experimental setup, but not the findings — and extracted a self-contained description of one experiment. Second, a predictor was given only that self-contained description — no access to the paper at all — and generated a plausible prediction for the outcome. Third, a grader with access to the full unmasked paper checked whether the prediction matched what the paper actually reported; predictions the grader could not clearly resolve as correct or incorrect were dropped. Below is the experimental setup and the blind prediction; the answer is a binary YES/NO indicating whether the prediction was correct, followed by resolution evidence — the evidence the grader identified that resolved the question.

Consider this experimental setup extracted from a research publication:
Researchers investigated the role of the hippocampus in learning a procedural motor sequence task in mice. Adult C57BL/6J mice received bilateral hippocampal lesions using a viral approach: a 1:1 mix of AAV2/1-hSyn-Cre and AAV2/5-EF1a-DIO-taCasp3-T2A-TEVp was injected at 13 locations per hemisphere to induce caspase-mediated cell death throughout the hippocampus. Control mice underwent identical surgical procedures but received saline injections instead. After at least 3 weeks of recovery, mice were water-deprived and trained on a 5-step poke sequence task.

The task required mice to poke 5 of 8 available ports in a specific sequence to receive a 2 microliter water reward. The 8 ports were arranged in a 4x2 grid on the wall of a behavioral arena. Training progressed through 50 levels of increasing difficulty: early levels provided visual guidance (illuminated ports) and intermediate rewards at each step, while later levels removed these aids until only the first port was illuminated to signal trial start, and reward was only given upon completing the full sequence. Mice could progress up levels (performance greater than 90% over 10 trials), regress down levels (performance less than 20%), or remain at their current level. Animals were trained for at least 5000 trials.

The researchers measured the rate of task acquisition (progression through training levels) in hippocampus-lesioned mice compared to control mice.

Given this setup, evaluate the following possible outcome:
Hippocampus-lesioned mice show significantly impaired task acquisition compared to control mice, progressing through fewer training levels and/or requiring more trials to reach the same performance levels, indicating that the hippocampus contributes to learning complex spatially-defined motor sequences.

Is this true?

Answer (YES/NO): NO